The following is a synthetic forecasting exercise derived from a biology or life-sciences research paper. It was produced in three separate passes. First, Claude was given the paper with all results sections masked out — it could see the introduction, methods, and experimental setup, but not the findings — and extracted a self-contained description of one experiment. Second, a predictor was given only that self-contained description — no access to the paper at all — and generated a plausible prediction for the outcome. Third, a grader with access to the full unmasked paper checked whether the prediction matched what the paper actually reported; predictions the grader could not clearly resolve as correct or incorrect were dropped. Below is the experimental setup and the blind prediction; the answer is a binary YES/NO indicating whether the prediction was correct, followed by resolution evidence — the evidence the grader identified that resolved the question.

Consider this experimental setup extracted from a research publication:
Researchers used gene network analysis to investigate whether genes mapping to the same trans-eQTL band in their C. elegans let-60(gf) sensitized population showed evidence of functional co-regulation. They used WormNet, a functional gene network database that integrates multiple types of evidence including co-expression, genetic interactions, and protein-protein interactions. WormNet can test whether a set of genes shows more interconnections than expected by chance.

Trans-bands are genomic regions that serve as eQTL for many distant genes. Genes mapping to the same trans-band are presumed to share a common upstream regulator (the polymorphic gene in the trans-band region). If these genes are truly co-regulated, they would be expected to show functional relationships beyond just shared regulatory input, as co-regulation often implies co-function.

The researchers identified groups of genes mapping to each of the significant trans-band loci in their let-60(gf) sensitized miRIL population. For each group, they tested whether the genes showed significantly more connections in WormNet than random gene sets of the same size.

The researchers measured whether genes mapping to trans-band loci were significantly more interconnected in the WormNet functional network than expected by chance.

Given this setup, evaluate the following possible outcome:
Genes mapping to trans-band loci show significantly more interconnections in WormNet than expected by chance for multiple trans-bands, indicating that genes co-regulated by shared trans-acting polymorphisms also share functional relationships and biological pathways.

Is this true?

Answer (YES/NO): NO